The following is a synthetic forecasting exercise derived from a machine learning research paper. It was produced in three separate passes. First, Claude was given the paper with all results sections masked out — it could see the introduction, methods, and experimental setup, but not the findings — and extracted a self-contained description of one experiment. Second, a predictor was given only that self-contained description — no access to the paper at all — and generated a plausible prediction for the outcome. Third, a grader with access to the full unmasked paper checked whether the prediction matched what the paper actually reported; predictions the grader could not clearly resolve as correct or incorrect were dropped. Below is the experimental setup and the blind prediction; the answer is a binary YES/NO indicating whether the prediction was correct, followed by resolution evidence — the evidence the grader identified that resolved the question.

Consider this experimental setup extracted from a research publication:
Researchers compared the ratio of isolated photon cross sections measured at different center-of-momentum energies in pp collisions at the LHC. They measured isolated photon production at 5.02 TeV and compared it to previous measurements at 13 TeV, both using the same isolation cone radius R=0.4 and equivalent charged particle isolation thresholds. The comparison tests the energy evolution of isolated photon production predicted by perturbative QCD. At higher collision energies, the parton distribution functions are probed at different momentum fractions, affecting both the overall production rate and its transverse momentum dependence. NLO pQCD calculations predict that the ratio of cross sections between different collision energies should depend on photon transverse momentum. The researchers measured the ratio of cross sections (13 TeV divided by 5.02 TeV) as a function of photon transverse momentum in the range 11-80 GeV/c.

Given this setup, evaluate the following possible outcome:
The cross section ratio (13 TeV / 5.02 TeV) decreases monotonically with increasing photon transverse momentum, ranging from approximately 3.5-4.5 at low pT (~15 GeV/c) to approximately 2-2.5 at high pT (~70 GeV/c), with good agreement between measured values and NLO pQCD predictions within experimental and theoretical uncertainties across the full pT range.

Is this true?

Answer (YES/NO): NO